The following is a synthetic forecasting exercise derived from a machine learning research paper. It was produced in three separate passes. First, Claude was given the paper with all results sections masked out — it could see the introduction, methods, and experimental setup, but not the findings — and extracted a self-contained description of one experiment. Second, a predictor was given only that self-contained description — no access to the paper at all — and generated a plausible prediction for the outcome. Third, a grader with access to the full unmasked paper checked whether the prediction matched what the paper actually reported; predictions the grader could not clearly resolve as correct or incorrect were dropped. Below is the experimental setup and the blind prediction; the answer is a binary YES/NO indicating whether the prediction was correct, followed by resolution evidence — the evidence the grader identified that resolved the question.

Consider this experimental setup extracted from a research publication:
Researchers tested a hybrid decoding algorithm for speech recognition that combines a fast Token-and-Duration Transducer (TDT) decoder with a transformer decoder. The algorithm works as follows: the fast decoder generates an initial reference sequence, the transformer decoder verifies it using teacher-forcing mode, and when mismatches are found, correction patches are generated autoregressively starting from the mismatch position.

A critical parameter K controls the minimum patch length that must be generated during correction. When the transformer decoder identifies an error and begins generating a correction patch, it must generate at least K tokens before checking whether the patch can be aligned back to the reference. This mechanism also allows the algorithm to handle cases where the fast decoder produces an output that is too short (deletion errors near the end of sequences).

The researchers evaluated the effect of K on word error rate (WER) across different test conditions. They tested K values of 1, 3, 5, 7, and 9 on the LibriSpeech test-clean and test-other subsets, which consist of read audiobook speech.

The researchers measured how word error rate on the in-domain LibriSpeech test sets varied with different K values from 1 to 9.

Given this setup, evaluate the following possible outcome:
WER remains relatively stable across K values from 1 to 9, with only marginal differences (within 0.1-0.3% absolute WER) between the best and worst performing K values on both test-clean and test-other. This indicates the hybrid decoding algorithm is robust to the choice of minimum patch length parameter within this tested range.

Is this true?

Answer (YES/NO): NO